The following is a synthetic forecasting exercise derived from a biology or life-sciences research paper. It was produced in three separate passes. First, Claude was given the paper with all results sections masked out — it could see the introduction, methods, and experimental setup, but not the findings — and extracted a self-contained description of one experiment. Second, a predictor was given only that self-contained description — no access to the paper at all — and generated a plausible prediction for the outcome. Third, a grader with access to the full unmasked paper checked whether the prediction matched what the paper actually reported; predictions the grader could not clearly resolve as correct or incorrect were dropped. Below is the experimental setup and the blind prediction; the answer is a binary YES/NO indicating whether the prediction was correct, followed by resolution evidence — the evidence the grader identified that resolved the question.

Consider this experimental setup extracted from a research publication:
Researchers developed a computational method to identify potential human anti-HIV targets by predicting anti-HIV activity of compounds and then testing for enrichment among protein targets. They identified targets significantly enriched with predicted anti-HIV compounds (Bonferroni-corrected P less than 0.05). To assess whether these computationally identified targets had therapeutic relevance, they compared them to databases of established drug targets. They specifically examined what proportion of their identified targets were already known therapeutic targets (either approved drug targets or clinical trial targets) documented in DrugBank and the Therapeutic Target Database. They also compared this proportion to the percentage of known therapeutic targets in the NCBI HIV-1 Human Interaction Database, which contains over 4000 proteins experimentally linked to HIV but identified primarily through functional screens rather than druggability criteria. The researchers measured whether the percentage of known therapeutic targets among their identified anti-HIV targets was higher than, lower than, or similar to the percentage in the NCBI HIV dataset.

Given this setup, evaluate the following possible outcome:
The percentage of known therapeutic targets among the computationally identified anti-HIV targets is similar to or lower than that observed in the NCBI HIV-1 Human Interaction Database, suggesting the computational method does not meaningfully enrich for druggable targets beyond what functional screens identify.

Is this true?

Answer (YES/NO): NO